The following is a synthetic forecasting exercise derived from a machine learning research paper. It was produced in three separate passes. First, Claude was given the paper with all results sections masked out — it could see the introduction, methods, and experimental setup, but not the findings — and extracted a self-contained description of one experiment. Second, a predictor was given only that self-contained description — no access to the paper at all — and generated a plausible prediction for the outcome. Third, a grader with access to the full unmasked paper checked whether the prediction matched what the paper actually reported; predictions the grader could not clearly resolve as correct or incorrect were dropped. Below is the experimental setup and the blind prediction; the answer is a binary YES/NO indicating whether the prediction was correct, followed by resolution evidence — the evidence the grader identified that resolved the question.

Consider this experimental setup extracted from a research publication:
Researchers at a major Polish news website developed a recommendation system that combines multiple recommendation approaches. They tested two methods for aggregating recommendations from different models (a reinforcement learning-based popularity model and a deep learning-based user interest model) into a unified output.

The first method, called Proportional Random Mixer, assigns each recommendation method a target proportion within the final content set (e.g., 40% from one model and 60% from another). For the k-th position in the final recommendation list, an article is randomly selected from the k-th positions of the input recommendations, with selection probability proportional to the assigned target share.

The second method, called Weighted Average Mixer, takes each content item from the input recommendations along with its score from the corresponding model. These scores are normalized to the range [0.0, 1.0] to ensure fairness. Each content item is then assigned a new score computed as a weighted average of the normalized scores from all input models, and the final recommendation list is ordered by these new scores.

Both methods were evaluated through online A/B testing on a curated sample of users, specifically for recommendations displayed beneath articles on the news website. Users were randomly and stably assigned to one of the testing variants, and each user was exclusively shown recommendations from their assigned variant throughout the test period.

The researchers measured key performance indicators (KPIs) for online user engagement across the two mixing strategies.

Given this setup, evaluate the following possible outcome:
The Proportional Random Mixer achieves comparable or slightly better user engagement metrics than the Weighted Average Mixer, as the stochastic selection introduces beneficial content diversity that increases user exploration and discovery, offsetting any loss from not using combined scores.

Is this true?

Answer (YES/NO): NO